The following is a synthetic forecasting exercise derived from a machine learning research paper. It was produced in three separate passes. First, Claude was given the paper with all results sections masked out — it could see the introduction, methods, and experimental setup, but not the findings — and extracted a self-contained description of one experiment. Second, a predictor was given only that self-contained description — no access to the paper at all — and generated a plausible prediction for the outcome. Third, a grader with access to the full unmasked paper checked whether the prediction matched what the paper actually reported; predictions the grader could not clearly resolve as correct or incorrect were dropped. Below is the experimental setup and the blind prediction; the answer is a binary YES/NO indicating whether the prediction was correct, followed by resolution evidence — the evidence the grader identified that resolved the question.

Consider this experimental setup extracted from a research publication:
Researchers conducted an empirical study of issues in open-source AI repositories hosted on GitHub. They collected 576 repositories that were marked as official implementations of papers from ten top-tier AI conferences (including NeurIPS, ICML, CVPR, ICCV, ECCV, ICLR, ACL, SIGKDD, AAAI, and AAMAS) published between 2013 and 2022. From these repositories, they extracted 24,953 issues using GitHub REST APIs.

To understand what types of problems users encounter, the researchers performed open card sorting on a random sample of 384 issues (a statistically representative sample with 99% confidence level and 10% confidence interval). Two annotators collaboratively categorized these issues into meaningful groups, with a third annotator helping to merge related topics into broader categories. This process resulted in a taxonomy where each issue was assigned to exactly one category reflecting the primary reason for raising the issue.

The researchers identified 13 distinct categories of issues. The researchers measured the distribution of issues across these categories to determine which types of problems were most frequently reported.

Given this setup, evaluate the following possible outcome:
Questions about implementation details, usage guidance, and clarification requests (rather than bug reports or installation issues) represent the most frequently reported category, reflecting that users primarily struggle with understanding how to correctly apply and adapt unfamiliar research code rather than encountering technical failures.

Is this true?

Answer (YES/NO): NO